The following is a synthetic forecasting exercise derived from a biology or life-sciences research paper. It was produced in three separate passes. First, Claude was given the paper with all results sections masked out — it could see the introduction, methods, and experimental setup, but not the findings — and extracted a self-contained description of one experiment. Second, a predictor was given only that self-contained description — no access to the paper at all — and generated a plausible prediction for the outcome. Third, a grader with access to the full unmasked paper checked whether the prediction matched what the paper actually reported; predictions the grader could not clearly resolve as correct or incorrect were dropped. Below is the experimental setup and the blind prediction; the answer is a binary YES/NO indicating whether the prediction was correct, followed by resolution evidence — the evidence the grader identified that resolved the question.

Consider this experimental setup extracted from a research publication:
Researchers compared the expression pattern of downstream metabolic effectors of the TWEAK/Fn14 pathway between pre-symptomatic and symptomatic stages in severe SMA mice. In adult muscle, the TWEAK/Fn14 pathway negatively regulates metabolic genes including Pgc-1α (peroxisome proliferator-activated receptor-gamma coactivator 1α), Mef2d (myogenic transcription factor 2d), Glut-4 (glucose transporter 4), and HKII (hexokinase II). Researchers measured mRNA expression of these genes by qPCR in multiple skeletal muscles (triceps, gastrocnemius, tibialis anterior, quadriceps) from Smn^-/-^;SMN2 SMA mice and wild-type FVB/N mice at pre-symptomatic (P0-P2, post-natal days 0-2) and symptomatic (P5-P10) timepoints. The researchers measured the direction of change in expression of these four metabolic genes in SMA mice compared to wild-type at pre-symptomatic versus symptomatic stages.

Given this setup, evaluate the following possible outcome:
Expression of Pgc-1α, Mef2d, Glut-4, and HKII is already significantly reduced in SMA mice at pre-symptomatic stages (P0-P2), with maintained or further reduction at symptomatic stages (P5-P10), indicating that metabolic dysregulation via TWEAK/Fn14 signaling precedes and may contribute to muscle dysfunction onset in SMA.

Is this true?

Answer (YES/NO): NO